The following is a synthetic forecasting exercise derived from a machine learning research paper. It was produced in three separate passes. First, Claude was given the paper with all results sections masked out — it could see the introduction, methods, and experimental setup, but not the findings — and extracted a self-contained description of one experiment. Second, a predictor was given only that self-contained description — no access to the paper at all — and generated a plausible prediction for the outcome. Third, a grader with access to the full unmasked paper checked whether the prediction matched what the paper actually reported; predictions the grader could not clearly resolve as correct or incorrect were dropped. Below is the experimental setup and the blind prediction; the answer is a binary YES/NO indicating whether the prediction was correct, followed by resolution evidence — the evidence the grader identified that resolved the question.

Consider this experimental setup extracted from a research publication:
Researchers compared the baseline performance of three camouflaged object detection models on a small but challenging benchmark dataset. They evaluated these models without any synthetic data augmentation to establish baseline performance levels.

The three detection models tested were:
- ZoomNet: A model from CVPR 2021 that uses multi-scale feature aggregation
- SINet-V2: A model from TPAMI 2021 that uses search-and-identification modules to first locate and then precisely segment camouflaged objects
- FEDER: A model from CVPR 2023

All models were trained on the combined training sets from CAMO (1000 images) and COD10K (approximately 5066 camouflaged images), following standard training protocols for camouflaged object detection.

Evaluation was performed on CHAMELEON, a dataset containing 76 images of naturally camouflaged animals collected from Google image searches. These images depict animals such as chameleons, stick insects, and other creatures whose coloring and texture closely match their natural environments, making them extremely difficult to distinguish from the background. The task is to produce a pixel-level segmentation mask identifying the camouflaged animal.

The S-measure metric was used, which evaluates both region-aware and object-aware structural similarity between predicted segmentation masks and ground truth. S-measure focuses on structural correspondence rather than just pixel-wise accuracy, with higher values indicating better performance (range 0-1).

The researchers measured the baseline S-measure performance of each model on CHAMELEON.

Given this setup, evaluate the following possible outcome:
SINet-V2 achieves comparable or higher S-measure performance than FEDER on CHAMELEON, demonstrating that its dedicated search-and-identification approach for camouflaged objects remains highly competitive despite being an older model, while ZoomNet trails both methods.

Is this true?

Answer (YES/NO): NO